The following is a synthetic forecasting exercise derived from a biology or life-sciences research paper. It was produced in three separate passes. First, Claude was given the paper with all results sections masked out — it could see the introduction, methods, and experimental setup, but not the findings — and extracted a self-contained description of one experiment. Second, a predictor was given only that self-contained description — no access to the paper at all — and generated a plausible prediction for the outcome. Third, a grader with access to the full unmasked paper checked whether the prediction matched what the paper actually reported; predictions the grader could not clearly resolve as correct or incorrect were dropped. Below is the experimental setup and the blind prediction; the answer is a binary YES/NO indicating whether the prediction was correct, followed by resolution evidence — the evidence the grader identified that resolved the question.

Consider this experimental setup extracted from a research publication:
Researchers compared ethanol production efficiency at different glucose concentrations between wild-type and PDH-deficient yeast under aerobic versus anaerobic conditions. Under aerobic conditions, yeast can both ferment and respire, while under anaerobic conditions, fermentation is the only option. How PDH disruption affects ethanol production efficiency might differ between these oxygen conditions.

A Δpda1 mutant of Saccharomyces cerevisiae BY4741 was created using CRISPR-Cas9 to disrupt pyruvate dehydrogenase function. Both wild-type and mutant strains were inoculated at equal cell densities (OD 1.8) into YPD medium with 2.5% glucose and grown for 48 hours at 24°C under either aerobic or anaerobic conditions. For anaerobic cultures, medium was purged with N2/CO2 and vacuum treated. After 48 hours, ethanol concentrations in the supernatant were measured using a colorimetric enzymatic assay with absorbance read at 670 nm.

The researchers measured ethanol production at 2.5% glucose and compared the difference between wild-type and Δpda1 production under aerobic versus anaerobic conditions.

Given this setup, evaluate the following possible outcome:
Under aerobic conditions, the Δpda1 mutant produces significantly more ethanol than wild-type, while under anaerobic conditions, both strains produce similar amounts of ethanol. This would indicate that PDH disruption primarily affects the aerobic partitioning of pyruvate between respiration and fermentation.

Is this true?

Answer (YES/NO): NO